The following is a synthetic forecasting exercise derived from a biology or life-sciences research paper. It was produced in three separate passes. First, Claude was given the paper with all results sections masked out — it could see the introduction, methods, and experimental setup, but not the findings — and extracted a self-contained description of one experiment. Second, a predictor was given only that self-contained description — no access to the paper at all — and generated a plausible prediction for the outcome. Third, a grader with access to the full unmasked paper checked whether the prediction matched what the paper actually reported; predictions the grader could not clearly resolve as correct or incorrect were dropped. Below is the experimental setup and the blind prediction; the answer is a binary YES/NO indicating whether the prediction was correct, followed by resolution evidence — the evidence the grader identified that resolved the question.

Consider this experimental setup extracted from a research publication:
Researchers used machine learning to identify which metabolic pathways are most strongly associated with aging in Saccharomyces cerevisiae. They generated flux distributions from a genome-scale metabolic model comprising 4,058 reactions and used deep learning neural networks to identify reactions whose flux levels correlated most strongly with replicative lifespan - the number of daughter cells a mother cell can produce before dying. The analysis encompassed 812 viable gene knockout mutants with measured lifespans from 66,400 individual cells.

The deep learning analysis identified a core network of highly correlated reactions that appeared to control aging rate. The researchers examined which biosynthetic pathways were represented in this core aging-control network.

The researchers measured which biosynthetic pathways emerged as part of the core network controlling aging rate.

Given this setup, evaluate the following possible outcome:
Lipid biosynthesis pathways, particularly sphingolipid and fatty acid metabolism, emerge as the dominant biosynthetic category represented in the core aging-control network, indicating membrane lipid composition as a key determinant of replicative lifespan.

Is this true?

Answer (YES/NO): NO